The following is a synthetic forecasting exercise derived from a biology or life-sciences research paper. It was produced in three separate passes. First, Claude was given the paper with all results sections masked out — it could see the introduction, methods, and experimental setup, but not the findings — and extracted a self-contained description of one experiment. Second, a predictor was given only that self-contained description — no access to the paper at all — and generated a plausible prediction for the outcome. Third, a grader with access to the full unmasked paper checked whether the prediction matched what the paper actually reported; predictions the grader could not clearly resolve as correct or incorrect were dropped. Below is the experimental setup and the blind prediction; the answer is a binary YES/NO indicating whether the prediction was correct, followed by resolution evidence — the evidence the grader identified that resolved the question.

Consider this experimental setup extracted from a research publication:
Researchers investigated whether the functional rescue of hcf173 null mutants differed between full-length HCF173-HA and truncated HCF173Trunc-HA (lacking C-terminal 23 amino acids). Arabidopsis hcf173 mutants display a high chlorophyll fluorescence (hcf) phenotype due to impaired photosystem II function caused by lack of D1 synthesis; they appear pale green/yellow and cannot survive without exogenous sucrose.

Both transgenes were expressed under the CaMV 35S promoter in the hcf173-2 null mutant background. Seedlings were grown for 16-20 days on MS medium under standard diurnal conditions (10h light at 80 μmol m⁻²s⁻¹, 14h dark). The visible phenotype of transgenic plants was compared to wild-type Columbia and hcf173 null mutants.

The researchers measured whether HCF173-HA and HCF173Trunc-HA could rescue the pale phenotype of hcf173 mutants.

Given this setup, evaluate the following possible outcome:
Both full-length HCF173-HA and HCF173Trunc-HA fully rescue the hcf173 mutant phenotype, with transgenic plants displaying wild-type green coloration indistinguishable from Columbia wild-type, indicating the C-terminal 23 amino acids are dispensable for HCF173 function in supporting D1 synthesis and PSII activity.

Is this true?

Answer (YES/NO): YES